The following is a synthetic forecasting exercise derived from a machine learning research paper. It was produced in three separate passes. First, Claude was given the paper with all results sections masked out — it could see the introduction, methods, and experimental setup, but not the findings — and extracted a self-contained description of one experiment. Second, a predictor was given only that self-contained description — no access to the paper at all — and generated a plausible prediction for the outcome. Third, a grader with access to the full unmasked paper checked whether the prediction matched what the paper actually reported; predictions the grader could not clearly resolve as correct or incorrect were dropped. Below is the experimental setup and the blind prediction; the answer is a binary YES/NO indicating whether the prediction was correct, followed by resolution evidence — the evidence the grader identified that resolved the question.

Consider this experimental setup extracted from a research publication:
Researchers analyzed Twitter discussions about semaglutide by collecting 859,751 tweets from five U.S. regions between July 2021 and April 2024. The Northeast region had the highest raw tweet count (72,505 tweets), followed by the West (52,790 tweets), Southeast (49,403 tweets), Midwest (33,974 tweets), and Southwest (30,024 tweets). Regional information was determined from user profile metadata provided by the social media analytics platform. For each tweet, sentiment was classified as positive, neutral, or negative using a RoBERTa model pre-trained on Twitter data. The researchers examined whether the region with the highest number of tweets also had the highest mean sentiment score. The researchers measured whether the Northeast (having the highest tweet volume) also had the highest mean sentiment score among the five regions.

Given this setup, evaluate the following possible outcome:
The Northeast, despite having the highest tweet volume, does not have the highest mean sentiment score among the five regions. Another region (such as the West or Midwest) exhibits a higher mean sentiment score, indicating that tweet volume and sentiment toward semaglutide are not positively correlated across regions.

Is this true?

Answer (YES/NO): NO